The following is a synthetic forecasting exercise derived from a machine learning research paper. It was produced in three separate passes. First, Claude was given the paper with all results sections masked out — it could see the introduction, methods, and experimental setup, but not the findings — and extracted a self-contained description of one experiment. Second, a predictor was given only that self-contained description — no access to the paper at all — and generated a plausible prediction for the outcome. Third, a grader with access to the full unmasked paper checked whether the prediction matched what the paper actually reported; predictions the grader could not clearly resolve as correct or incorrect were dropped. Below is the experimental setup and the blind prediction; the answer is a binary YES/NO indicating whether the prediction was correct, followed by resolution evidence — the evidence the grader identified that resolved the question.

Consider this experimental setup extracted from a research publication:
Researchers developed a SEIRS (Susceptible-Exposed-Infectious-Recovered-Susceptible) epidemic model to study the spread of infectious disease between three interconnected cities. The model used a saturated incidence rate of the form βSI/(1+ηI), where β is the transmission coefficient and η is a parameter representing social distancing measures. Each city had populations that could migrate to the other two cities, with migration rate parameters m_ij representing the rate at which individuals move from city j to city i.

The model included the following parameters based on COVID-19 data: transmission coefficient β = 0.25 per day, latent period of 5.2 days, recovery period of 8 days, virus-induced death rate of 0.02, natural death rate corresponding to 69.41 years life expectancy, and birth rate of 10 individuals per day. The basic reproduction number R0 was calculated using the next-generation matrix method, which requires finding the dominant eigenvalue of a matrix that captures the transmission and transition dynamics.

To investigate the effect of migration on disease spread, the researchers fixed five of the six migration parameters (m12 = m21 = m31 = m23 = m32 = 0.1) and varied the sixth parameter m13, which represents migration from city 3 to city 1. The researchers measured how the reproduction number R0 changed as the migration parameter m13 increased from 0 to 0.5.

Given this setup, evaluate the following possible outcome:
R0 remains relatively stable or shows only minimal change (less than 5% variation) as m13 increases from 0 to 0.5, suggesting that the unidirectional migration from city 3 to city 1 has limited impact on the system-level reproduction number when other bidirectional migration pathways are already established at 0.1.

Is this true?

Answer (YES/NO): NO